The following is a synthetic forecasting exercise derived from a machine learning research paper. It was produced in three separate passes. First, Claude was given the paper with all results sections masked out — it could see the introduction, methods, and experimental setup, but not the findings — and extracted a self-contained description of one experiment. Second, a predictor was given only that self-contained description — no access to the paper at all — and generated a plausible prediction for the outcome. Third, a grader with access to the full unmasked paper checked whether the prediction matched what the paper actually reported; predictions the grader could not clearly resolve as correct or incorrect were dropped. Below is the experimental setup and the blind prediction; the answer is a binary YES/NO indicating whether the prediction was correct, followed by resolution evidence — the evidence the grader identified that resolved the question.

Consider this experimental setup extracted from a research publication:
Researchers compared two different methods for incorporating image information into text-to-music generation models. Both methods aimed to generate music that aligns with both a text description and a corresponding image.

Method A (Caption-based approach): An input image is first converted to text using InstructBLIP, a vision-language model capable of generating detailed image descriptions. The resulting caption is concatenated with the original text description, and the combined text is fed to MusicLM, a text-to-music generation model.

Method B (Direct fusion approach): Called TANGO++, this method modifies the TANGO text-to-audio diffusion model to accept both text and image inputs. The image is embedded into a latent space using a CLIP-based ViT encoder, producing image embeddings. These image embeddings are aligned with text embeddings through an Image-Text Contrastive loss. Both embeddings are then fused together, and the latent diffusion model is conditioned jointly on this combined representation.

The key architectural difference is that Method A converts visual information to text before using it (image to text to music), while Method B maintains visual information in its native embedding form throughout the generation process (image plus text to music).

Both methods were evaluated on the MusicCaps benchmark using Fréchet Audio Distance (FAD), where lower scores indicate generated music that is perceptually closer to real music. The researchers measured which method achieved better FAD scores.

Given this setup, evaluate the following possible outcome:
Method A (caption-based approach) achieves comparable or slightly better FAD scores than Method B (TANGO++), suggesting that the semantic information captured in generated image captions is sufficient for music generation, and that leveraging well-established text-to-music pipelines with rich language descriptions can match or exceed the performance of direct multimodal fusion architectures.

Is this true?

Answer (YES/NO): NO